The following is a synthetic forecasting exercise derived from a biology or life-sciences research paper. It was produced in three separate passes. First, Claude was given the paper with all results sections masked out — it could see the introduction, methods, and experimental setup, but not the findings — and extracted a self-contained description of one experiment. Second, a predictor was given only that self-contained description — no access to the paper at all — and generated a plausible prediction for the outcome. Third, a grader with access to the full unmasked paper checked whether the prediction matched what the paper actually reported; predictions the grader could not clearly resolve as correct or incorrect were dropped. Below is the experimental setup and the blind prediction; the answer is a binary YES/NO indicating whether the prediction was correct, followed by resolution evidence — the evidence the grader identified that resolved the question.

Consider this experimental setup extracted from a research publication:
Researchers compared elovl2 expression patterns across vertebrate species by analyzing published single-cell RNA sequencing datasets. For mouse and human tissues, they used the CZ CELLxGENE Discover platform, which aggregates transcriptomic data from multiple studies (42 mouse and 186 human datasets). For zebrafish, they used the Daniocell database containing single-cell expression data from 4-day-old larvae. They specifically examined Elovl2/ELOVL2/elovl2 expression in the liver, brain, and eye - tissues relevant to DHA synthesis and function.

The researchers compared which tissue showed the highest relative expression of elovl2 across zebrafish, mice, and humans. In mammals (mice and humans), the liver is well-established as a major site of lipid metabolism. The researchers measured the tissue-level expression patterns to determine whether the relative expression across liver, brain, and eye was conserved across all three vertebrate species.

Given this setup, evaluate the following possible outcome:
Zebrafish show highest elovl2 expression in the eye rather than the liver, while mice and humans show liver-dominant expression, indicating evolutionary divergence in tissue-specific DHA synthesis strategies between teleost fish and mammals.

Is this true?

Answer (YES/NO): NO